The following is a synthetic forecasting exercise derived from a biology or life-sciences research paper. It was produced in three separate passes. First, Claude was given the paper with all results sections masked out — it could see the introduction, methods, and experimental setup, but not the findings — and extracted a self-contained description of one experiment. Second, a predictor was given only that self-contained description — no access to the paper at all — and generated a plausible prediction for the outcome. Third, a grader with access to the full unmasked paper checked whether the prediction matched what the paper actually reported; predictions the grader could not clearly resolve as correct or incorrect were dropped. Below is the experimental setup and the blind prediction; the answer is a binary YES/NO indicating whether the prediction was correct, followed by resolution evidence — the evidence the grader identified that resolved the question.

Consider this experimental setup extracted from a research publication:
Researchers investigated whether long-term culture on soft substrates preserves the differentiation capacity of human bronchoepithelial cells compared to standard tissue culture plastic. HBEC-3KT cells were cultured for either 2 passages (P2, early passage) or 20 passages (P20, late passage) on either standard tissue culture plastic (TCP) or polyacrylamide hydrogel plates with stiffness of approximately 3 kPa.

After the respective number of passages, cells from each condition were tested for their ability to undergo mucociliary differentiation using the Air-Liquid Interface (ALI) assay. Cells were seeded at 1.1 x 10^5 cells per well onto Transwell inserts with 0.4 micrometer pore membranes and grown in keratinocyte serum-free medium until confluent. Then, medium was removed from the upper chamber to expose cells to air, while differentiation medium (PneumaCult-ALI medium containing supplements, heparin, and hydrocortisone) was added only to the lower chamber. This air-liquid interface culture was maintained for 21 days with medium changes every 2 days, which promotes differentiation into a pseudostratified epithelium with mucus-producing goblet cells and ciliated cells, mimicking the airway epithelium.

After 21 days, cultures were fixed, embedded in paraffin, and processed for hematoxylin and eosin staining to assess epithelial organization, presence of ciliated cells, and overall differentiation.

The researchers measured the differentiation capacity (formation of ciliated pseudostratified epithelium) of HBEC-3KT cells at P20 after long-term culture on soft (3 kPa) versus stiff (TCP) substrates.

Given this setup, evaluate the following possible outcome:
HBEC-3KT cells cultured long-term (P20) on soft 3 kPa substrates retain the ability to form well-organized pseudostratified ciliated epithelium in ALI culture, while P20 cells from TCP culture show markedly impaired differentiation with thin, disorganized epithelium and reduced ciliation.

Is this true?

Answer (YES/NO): NO